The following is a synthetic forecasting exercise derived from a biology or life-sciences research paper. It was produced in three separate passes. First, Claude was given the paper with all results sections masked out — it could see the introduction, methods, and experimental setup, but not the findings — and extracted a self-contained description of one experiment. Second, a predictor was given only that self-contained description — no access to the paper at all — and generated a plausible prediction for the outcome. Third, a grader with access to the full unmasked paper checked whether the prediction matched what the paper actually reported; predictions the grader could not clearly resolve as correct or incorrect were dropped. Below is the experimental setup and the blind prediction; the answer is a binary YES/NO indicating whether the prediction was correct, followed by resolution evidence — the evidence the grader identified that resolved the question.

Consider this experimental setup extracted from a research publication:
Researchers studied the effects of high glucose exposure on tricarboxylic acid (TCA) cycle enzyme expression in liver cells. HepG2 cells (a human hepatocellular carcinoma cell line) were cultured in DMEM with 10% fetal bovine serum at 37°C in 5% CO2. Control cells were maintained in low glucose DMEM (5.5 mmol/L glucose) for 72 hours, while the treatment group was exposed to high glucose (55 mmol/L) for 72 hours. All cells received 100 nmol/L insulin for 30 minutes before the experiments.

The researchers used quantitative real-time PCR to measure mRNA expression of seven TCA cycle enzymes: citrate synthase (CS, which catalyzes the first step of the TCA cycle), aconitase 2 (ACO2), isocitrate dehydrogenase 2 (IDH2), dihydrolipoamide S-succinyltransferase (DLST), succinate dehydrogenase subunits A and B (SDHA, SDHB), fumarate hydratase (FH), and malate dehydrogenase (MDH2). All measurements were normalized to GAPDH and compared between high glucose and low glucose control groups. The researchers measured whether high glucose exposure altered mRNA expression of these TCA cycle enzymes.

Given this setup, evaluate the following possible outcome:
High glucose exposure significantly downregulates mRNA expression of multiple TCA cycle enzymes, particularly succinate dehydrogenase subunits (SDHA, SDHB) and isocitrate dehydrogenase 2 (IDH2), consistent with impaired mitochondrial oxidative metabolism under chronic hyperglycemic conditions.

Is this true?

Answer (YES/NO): NO